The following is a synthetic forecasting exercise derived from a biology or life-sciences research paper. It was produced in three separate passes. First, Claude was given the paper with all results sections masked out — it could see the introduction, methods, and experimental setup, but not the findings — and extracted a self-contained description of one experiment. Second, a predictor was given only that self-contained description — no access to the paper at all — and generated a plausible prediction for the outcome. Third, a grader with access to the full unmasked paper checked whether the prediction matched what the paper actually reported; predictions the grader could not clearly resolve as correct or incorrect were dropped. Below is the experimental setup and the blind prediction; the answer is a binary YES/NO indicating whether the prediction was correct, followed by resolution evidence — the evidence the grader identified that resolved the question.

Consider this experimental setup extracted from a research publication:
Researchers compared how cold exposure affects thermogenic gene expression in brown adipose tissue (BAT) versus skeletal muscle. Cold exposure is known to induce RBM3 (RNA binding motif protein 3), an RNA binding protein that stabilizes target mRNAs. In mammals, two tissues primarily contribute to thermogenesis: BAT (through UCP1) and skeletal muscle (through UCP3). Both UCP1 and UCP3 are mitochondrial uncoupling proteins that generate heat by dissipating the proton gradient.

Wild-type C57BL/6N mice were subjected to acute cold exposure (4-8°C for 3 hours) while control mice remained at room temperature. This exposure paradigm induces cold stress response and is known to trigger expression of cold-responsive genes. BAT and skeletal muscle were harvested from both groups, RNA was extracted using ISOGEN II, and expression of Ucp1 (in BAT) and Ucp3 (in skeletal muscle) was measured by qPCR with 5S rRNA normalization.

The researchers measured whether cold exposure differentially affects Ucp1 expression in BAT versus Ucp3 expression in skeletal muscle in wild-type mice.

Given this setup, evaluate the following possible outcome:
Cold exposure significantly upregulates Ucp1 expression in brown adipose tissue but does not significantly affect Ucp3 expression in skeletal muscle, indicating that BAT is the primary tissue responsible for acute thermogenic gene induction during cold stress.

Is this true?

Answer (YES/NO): YES